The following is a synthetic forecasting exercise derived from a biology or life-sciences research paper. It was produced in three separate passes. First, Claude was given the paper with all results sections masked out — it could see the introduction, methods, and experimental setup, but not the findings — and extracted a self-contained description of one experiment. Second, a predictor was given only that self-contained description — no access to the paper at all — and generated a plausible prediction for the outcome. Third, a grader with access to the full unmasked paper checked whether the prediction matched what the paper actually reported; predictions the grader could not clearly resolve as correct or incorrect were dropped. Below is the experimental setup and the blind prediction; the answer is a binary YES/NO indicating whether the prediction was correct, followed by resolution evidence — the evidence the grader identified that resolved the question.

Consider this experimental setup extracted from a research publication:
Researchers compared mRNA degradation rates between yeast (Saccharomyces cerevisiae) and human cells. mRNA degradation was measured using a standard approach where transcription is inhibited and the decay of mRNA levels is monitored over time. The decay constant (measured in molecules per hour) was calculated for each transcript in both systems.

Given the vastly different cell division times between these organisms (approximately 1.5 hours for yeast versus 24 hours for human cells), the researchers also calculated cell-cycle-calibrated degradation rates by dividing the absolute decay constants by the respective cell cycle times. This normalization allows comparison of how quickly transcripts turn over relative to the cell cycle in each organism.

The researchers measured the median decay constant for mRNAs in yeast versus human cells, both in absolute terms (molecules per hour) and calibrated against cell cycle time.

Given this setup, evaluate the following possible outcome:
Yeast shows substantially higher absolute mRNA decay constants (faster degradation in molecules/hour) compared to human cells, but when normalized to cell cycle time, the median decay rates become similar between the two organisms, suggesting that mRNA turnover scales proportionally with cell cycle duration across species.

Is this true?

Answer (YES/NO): YES